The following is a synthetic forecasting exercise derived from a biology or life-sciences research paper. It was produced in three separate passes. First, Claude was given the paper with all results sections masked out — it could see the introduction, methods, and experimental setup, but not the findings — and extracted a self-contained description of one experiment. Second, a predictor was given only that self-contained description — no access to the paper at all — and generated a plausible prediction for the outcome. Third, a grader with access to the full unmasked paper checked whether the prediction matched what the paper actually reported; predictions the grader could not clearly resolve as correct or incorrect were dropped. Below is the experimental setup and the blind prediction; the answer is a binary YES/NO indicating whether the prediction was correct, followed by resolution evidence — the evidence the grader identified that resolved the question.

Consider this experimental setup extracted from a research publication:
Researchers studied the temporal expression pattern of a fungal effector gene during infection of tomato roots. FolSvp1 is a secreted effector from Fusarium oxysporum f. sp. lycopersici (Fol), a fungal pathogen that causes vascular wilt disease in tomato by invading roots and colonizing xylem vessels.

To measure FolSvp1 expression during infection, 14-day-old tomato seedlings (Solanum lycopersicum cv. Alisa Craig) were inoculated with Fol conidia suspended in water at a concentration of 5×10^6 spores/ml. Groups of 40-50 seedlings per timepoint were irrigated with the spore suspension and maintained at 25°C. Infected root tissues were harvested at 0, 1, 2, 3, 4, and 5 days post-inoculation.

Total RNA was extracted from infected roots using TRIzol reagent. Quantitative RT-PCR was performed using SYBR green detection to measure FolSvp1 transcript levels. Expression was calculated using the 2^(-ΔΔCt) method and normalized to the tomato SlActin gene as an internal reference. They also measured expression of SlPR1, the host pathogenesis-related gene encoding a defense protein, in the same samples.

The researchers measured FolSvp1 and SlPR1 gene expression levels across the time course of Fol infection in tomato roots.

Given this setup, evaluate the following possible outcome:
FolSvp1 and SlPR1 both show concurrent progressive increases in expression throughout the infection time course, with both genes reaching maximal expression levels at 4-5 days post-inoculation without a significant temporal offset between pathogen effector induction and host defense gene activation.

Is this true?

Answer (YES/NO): NO